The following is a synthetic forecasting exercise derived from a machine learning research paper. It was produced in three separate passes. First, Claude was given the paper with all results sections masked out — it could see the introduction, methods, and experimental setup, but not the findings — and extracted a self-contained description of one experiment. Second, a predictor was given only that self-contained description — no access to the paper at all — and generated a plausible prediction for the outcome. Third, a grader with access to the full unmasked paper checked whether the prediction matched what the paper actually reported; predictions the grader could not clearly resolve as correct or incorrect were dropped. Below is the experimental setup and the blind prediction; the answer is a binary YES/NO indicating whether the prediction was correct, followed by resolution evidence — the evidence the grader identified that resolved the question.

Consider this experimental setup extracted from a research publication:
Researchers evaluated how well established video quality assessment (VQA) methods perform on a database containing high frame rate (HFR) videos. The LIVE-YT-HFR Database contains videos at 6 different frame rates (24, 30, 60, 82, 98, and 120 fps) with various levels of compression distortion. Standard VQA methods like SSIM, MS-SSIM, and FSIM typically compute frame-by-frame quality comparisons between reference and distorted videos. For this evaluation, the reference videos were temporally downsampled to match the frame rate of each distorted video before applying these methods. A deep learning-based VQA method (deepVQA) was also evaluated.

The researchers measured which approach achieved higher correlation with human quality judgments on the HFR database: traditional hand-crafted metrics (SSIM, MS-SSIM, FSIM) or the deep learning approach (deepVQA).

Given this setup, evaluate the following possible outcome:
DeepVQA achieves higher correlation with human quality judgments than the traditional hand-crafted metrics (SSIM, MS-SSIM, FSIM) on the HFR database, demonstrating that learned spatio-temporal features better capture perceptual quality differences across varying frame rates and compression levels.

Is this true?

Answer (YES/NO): NO